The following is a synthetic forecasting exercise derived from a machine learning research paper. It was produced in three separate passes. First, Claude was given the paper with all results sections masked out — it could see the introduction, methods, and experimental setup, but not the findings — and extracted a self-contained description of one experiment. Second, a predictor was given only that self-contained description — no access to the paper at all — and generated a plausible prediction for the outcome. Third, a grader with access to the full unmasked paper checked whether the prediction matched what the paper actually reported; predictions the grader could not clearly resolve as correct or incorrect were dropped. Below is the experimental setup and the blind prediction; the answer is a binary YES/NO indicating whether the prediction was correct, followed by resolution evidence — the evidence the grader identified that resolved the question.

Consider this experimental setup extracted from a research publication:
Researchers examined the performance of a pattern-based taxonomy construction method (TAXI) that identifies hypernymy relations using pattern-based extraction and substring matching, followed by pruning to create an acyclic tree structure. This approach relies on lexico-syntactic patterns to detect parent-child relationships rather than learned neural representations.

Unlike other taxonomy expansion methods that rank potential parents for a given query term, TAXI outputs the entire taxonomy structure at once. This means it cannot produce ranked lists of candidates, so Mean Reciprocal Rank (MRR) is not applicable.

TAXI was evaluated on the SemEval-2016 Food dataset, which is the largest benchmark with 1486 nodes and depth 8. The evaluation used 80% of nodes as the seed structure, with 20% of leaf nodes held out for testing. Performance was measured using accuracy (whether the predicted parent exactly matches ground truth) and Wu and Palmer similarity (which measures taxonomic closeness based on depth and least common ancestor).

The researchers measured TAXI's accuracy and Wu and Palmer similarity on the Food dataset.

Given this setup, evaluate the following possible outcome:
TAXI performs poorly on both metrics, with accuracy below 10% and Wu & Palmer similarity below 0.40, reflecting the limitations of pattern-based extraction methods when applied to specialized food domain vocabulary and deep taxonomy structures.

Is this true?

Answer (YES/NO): NO